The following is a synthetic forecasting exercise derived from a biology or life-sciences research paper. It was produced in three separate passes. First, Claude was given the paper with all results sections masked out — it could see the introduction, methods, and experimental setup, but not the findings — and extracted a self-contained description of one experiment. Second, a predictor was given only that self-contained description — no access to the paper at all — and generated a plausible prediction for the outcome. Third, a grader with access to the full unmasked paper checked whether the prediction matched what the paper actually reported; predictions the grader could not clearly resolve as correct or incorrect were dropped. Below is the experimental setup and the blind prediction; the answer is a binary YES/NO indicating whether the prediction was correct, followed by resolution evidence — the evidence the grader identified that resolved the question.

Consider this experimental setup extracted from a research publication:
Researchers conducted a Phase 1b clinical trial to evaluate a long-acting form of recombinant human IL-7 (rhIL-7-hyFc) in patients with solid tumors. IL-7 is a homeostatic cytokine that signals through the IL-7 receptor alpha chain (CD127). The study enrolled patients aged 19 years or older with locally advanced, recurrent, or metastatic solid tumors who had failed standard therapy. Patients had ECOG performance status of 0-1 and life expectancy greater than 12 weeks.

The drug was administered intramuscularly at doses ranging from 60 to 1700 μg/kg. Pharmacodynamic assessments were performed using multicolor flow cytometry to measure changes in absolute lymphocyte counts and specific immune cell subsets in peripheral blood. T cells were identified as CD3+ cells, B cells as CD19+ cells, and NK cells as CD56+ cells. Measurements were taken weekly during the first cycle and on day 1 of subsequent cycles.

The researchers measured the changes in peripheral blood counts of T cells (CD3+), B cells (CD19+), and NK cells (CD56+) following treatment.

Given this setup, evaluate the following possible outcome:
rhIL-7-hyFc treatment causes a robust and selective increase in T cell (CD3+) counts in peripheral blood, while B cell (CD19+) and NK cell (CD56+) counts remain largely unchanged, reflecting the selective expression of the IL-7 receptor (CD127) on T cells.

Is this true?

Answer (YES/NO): YES